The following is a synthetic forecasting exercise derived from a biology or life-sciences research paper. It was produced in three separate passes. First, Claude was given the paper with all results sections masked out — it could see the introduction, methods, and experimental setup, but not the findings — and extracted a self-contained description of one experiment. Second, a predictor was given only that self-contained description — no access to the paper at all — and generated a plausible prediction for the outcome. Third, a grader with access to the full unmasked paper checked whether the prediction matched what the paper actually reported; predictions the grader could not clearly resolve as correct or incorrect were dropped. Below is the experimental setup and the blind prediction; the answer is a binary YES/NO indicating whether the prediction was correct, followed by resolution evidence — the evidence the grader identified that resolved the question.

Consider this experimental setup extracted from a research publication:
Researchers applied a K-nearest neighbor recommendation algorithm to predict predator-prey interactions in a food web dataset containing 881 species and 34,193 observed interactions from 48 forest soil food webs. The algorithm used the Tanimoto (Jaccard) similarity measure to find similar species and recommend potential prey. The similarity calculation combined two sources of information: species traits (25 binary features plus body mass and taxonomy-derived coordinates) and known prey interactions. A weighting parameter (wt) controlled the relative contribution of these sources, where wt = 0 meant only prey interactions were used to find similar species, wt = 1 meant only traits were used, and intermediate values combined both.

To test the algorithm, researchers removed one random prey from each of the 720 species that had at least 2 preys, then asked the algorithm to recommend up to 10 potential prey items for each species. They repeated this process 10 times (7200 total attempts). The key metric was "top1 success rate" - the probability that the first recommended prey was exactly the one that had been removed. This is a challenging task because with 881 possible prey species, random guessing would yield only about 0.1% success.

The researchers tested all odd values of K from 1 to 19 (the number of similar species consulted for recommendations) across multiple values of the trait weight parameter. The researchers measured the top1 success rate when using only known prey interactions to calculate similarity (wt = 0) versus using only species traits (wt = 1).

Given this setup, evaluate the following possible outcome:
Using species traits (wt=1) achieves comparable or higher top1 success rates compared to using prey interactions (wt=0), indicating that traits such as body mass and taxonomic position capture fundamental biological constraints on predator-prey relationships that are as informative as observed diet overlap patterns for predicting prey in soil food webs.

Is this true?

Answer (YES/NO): NO